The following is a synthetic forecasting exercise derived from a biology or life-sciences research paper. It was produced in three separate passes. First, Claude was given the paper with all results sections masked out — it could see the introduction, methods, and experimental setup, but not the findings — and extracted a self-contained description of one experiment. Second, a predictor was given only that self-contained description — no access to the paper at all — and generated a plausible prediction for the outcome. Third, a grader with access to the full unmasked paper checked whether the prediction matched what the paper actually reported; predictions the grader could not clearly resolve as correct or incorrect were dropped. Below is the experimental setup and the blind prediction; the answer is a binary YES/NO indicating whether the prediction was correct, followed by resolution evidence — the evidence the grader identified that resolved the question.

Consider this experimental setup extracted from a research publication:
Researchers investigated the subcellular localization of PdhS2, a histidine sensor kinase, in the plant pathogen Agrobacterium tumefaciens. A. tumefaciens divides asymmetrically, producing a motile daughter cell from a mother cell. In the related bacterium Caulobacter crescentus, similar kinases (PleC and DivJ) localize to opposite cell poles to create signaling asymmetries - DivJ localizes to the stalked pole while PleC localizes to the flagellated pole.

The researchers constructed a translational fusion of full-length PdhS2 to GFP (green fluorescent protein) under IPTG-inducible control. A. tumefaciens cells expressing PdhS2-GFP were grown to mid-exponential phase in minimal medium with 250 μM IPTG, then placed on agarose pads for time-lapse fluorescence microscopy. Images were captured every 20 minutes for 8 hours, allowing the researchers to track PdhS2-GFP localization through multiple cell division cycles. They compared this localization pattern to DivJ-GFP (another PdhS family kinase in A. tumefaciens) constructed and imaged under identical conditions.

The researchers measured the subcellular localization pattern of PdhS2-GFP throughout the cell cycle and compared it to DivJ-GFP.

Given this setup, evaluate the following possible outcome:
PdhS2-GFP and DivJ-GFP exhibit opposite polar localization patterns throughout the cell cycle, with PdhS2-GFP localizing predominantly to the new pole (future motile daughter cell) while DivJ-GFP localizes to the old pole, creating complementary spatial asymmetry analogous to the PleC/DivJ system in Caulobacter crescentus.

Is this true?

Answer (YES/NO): YES